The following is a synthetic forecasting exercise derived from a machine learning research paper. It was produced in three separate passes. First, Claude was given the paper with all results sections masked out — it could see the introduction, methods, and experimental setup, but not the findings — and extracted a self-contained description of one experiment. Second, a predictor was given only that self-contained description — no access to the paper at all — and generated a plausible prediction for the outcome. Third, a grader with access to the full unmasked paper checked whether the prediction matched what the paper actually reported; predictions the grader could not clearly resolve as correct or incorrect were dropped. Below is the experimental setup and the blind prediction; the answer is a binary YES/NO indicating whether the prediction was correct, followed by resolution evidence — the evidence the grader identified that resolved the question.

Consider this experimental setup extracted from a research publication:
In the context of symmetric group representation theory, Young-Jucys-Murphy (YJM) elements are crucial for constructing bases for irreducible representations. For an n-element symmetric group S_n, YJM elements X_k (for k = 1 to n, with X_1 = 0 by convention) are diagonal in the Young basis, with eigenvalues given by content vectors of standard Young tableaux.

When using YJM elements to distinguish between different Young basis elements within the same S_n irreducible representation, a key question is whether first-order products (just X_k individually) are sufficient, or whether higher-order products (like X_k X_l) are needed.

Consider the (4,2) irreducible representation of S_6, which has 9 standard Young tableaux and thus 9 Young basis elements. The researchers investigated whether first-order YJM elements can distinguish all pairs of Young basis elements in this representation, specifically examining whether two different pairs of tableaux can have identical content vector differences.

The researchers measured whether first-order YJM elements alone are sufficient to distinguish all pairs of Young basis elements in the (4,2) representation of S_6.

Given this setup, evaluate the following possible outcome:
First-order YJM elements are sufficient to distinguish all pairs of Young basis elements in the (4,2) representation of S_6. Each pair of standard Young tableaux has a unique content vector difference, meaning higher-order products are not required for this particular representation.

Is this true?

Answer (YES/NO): NO